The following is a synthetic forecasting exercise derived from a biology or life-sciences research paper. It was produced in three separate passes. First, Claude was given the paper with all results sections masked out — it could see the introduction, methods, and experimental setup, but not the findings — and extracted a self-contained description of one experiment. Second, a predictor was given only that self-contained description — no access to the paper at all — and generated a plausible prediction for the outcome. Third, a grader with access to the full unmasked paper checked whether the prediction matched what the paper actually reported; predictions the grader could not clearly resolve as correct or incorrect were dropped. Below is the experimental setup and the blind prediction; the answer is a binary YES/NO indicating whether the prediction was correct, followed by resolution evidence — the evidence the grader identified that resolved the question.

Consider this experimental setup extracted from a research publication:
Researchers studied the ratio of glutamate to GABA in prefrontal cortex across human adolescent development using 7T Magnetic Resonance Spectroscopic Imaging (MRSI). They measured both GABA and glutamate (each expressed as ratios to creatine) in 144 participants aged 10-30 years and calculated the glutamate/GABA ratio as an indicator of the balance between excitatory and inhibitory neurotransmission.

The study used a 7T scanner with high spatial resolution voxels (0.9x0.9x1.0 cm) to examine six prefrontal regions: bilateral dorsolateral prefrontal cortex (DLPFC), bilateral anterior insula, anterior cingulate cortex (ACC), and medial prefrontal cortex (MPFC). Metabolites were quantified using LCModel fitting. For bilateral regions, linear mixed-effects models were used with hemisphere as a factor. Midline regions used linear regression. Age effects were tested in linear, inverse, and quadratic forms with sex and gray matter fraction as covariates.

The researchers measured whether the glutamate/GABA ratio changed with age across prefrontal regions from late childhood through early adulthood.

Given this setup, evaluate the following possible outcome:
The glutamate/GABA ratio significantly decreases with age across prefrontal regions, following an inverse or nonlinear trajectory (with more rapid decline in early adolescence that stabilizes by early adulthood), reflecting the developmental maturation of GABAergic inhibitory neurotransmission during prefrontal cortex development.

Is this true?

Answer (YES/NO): NO